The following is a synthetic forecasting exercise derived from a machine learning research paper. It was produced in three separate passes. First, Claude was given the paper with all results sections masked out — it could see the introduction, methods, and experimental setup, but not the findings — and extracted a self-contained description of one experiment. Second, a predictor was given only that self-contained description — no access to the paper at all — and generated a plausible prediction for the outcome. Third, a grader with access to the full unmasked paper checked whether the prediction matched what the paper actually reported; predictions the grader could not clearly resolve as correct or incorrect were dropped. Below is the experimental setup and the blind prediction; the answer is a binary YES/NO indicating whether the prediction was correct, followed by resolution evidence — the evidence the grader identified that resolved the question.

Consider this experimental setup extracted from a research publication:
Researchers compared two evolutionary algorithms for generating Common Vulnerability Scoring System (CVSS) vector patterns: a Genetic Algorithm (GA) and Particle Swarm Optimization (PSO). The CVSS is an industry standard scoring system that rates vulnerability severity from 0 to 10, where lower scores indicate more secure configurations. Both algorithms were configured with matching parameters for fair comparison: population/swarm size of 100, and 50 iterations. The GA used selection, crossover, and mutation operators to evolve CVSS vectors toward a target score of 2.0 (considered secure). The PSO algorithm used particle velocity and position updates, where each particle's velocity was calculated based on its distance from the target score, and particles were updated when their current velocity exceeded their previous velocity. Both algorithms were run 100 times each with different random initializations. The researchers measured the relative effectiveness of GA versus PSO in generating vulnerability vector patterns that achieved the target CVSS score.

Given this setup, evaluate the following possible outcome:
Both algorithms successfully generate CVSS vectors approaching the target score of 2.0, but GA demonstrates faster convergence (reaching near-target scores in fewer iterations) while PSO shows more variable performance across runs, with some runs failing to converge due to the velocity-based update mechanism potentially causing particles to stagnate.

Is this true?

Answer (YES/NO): NO